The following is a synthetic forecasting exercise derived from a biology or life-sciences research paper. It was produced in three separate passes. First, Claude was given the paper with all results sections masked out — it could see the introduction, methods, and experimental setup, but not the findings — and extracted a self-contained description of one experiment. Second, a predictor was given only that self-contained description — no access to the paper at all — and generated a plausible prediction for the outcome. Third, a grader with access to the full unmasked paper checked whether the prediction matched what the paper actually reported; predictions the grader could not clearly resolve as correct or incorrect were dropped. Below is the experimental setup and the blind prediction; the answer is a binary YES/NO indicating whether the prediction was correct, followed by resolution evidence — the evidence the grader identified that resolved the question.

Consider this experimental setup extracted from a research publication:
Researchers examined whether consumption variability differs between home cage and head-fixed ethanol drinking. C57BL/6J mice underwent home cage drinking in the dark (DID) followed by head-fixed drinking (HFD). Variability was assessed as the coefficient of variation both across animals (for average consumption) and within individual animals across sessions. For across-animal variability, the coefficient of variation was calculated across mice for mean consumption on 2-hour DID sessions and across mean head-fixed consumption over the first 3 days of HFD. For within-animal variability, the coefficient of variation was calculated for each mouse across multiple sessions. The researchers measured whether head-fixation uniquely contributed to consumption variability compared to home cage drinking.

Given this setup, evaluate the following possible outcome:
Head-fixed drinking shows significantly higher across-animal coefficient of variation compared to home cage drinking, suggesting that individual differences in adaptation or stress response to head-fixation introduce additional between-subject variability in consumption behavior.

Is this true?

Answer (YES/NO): NO